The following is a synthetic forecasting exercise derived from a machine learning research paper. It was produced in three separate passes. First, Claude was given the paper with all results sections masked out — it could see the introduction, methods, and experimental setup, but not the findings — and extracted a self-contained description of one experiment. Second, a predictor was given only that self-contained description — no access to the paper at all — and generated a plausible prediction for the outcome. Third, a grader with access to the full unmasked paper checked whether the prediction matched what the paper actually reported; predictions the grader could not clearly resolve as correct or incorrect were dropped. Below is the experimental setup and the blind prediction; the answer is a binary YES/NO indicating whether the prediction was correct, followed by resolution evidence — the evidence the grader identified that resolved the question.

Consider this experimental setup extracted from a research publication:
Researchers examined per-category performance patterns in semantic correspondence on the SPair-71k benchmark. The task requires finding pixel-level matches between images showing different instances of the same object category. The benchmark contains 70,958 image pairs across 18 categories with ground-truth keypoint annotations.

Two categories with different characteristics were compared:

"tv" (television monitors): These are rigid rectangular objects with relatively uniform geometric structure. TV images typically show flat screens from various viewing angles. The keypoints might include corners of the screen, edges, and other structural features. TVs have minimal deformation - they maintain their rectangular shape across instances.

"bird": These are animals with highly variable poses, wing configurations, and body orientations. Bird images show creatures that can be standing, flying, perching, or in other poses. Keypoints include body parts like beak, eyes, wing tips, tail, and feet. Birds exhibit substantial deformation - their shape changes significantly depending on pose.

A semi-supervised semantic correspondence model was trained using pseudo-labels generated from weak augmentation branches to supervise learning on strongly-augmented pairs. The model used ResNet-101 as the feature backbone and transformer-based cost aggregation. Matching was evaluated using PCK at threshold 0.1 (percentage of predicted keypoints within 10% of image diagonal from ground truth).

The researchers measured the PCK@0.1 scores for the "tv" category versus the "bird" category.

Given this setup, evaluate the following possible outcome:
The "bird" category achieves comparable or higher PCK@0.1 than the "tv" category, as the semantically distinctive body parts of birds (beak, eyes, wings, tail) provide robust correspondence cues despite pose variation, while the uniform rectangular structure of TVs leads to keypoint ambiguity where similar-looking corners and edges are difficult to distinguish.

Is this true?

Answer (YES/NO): YES